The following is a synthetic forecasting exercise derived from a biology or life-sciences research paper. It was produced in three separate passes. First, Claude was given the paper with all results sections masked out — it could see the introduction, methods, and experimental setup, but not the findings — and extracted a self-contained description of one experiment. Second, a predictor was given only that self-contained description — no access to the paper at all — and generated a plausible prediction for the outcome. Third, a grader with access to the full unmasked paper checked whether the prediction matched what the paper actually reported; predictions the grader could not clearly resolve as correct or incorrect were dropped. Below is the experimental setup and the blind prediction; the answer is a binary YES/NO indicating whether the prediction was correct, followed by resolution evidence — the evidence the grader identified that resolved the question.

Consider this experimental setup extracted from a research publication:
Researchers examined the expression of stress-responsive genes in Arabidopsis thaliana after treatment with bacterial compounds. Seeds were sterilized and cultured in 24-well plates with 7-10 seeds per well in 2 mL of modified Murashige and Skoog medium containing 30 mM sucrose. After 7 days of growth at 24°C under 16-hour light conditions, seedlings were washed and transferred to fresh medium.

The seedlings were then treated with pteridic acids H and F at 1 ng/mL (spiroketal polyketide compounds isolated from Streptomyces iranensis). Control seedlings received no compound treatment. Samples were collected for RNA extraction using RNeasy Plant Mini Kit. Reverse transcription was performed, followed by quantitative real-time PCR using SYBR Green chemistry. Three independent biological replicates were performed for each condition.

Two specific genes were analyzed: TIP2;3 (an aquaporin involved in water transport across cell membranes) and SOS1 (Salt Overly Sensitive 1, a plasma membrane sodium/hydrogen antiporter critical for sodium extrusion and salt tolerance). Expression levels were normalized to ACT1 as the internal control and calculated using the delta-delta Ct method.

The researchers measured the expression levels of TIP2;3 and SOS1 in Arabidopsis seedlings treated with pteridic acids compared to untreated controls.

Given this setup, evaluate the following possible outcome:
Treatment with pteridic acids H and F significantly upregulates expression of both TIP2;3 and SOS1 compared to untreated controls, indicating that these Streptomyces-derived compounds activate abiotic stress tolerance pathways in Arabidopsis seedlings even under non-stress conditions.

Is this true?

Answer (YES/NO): NO